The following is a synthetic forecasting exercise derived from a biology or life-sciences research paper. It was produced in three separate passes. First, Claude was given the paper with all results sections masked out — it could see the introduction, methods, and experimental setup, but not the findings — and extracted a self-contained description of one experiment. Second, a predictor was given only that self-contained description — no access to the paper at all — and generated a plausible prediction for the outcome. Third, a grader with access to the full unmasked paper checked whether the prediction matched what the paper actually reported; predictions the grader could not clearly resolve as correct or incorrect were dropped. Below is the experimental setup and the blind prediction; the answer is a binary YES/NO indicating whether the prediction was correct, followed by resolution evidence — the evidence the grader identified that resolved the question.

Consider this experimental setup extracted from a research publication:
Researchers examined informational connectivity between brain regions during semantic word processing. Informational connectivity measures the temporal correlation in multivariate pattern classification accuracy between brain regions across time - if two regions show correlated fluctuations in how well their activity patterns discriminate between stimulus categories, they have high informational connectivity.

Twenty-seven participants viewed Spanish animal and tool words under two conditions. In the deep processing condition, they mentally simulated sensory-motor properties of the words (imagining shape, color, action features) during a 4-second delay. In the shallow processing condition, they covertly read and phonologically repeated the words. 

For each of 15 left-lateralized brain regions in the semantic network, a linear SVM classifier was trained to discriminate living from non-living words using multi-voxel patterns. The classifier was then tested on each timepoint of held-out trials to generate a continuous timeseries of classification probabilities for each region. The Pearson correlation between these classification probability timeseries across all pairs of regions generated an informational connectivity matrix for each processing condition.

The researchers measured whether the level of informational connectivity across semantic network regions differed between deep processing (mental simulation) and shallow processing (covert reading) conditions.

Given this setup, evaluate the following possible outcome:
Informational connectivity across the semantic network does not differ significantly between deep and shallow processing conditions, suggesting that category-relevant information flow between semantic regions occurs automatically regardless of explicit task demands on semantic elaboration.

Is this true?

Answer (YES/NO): NO